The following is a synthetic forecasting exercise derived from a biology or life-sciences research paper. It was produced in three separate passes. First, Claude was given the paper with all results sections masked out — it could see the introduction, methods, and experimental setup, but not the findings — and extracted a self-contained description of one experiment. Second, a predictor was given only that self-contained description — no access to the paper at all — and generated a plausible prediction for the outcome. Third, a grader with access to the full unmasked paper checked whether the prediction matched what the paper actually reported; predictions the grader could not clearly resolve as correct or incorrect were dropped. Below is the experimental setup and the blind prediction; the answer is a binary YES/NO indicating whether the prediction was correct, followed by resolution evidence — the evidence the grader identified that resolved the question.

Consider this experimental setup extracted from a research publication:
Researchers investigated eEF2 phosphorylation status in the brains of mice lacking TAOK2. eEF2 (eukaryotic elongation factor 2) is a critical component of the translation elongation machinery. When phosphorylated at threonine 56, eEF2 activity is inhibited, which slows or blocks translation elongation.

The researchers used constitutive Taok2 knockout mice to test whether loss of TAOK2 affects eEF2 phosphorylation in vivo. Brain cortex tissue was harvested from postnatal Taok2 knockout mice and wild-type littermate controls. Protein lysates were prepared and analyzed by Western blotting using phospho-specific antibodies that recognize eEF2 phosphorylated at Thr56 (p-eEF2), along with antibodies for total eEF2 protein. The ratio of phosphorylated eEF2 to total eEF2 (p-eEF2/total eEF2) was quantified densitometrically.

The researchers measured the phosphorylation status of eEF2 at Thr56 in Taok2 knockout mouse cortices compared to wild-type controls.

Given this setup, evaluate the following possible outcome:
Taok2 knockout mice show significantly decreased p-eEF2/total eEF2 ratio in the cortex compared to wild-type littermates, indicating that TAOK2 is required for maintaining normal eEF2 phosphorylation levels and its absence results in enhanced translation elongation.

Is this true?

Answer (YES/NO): YES